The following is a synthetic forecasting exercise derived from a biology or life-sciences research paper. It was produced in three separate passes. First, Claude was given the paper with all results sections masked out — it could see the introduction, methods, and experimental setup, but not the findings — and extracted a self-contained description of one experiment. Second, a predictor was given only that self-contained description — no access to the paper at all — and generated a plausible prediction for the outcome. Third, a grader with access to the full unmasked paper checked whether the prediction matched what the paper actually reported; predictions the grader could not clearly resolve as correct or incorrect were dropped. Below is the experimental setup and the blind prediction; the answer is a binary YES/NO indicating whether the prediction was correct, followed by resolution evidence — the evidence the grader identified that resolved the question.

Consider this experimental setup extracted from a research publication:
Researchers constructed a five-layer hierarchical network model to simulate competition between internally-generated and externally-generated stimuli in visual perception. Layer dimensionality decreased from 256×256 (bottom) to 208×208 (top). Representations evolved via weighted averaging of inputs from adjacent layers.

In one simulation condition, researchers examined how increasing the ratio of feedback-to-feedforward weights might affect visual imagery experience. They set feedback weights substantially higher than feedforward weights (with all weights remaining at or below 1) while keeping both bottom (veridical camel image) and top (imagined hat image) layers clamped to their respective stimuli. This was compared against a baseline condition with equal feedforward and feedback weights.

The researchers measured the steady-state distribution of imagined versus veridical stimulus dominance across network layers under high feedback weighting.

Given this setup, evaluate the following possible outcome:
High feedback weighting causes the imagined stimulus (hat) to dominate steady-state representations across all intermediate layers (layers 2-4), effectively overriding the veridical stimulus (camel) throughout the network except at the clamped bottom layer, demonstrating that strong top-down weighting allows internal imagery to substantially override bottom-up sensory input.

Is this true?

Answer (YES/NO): NO